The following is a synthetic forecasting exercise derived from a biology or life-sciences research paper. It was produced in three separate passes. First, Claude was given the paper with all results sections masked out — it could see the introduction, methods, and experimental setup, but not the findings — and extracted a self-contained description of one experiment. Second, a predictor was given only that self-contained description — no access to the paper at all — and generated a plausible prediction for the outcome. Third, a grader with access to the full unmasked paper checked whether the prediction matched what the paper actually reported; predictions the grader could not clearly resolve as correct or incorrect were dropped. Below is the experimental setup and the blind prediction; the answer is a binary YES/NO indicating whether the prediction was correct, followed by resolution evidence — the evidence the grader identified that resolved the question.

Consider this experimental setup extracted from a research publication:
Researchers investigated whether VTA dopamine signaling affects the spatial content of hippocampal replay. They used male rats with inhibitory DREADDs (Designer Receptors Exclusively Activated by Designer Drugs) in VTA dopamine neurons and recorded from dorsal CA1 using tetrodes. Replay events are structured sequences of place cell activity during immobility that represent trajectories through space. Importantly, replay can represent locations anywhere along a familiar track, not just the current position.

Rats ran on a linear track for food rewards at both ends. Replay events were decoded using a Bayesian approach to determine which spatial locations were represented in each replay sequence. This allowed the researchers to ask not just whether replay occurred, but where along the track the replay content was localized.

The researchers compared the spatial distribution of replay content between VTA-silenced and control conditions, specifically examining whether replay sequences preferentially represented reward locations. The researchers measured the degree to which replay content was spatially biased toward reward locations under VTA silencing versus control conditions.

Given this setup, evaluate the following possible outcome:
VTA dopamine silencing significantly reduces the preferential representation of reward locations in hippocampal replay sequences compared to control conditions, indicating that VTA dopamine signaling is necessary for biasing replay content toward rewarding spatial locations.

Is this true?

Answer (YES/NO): NO